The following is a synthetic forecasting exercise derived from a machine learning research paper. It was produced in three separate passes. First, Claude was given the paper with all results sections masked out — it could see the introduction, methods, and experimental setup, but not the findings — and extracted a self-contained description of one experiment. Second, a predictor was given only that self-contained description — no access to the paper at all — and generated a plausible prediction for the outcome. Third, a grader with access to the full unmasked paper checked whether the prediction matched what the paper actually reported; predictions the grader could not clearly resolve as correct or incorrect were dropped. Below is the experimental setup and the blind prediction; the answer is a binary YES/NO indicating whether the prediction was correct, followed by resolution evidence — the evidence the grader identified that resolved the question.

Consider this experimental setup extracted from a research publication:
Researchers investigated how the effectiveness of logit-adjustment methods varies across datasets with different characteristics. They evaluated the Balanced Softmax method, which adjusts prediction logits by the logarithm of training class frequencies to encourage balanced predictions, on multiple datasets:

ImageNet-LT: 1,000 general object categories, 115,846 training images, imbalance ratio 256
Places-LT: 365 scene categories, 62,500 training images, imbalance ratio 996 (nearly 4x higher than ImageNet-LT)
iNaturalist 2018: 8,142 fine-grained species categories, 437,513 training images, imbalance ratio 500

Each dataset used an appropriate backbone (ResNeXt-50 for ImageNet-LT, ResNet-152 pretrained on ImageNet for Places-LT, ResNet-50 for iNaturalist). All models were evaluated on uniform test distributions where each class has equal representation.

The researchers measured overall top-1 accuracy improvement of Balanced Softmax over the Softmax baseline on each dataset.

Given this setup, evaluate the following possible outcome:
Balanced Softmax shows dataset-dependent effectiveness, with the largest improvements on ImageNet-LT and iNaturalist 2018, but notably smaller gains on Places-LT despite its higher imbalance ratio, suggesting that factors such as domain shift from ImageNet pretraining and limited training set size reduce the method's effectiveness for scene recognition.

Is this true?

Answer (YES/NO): NO